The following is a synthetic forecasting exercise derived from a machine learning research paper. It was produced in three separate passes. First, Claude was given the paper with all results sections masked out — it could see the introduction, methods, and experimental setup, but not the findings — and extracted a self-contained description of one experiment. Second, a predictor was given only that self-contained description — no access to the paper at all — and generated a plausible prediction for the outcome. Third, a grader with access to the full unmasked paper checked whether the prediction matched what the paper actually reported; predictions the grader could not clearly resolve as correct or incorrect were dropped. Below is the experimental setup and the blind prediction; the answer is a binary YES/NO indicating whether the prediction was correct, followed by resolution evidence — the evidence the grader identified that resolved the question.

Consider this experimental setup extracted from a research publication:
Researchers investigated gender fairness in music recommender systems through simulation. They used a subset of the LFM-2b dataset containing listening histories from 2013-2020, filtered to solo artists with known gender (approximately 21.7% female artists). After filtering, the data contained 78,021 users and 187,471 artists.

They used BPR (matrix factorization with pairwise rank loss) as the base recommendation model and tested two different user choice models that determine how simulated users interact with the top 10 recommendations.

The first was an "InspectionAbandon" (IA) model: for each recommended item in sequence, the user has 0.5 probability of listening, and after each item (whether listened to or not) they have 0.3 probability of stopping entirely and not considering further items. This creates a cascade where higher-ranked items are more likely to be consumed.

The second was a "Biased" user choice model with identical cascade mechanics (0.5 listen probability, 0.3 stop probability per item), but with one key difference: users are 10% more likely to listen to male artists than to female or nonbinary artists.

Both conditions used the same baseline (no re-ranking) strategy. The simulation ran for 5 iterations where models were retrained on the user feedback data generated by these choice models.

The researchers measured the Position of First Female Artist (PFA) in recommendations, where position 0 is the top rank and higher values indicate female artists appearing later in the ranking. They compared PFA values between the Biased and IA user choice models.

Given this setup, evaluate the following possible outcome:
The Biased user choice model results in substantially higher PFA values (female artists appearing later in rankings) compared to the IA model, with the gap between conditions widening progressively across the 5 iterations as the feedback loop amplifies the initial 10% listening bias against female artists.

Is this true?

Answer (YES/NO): NO